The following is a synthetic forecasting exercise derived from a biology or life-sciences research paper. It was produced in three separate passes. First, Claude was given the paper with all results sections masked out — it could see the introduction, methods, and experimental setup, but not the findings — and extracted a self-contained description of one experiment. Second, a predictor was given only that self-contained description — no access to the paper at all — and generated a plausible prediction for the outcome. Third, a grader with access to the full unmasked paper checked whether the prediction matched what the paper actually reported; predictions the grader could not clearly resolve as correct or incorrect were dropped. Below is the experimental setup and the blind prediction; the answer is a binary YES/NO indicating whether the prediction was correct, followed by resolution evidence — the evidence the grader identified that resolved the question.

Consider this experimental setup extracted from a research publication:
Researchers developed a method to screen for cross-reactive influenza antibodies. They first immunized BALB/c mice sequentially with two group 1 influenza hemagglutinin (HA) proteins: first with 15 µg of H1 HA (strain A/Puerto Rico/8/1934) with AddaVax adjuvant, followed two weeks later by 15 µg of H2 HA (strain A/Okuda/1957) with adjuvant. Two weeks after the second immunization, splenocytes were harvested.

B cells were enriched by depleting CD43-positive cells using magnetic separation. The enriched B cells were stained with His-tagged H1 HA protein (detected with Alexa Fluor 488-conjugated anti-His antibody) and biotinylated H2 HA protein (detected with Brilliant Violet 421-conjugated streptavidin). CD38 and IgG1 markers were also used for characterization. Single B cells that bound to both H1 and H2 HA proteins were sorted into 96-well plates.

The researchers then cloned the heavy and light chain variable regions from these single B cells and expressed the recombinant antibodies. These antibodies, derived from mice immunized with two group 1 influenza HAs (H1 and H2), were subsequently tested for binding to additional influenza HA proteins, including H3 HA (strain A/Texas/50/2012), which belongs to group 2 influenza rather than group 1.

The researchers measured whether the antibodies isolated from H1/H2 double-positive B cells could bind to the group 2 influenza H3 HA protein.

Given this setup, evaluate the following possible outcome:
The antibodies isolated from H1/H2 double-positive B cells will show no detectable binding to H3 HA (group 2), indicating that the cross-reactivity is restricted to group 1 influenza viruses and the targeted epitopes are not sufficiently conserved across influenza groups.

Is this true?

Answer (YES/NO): NO